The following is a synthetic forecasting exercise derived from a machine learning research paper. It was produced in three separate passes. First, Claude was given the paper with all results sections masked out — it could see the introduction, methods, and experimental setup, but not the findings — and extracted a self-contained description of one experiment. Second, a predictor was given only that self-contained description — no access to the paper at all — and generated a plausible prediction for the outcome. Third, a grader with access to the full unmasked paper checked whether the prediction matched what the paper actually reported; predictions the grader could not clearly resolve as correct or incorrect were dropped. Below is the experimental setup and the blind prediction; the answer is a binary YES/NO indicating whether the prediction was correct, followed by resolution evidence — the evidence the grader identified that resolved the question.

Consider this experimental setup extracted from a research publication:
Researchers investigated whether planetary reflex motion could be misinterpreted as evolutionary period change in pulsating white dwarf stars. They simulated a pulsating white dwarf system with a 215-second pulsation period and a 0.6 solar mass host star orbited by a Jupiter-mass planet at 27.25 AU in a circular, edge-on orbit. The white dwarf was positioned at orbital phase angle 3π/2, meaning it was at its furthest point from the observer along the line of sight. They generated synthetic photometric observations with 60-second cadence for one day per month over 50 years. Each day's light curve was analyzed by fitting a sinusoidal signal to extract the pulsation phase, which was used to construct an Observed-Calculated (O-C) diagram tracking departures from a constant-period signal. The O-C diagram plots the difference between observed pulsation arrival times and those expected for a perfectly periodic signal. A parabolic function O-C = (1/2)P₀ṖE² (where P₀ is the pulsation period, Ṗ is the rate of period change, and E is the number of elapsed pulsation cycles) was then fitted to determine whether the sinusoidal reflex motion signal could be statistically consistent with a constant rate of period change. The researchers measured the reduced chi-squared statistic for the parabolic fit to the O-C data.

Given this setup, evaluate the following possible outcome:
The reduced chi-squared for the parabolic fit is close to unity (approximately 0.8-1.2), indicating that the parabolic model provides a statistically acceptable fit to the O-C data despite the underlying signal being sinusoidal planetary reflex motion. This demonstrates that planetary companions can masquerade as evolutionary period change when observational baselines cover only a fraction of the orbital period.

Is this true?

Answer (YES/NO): YES